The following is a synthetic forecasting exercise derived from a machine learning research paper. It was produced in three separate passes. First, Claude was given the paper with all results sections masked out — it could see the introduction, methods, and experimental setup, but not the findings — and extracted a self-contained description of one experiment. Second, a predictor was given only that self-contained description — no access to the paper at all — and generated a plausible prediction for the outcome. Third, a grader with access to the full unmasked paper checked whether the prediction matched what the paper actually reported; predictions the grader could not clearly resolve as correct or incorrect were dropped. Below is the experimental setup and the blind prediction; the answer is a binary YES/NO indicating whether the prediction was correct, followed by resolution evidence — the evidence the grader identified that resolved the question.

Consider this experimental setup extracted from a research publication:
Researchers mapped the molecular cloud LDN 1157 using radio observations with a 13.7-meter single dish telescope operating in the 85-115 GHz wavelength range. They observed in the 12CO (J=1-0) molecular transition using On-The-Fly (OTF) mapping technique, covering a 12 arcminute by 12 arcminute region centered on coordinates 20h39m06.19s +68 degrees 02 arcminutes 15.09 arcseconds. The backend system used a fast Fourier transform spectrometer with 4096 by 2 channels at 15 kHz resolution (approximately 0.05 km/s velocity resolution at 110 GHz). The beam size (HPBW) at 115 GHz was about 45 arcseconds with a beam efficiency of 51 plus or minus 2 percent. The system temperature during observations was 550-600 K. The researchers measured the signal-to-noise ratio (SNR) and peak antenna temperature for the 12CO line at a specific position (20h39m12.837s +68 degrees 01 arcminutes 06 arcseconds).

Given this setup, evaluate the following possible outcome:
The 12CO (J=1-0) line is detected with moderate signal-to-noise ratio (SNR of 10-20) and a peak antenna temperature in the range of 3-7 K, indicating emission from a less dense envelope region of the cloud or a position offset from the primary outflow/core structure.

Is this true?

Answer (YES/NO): YES